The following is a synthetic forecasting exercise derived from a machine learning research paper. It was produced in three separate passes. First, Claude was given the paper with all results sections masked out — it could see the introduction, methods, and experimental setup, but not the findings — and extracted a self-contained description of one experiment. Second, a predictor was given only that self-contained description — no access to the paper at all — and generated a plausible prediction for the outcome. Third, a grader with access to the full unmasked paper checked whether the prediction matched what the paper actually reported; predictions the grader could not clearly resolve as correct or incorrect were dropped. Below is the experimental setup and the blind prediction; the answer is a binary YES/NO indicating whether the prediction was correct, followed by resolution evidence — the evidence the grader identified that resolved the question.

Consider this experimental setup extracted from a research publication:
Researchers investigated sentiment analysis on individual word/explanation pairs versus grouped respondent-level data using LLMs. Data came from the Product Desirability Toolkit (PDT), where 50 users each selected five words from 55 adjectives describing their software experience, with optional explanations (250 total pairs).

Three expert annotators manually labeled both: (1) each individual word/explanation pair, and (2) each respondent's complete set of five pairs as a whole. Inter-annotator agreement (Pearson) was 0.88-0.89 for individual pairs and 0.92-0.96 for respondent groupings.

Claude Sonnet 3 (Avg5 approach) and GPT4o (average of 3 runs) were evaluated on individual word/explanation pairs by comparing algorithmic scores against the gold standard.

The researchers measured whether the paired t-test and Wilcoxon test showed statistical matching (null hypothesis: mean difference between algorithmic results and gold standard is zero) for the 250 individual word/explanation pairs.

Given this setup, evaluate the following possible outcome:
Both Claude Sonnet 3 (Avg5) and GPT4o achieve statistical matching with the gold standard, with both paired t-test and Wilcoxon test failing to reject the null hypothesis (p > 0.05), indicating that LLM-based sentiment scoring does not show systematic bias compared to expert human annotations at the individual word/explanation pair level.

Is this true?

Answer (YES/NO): NO